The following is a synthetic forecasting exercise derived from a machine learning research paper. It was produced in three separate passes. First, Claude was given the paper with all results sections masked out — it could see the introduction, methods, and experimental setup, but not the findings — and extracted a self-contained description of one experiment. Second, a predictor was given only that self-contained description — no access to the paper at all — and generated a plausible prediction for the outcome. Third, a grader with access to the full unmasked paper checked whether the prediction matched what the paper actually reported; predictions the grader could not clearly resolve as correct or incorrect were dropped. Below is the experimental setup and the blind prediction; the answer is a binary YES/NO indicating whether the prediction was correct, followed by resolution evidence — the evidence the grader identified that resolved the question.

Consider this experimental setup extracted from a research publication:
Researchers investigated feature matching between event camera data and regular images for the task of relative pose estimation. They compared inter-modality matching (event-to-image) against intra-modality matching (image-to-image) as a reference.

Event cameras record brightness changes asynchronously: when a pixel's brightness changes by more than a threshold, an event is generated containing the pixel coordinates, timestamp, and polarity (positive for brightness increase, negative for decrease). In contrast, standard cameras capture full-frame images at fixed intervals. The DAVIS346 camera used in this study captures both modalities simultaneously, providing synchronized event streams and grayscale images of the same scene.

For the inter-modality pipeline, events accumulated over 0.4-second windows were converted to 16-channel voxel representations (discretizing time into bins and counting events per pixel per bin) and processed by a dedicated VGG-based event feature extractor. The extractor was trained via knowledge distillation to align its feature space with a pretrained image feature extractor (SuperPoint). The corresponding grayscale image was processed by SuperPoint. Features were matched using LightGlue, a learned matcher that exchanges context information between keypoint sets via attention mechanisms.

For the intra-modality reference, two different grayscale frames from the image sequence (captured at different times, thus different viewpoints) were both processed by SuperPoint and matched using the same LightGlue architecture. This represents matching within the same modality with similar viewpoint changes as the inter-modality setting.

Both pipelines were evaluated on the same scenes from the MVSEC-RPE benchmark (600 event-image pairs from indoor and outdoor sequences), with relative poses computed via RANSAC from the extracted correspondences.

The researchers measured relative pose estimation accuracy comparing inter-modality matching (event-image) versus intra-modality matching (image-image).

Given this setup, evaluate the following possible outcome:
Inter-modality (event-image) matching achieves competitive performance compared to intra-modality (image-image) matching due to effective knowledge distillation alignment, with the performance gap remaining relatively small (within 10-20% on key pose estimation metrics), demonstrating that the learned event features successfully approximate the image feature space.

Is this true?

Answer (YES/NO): NO